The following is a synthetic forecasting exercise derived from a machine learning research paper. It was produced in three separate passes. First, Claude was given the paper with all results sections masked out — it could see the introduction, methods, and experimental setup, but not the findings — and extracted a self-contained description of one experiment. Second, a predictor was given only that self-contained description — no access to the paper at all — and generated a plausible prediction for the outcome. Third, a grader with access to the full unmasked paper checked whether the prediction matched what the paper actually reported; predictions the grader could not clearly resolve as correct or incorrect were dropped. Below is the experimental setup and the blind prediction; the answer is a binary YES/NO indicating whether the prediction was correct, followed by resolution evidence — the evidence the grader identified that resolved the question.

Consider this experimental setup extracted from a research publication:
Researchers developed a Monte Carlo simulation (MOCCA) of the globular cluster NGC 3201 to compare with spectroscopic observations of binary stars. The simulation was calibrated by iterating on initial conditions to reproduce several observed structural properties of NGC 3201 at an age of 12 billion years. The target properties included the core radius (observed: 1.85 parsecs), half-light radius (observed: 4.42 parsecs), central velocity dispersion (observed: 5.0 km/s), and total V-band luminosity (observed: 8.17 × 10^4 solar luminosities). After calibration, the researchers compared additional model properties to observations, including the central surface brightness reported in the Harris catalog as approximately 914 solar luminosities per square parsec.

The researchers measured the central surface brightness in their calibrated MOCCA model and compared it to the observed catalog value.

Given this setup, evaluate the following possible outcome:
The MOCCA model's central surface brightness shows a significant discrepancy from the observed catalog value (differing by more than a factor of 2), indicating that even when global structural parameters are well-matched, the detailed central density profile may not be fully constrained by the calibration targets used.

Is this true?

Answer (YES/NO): YES